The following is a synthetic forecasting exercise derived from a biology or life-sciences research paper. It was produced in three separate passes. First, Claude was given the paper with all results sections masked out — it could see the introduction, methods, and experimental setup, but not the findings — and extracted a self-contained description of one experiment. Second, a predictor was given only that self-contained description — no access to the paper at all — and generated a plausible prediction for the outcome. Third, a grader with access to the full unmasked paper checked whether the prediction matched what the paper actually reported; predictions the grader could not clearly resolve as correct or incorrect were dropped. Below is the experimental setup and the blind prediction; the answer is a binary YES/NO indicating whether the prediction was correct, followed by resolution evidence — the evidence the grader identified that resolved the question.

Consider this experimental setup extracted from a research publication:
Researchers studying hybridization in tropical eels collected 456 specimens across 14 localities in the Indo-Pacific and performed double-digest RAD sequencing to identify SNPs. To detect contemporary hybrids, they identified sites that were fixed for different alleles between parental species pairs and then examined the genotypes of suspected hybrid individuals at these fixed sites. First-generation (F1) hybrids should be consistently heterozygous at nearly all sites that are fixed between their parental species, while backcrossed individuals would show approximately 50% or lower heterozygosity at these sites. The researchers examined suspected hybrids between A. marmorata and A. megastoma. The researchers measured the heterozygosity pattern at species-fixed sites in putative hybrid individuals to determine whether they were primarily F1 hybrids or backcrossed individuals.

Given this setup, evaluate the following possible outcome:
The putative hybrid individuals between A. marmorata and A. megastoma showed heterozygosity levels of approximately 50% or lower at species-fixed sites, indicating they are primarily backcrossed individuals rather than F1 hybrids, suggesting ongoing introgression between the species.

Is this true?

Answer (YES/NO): NO